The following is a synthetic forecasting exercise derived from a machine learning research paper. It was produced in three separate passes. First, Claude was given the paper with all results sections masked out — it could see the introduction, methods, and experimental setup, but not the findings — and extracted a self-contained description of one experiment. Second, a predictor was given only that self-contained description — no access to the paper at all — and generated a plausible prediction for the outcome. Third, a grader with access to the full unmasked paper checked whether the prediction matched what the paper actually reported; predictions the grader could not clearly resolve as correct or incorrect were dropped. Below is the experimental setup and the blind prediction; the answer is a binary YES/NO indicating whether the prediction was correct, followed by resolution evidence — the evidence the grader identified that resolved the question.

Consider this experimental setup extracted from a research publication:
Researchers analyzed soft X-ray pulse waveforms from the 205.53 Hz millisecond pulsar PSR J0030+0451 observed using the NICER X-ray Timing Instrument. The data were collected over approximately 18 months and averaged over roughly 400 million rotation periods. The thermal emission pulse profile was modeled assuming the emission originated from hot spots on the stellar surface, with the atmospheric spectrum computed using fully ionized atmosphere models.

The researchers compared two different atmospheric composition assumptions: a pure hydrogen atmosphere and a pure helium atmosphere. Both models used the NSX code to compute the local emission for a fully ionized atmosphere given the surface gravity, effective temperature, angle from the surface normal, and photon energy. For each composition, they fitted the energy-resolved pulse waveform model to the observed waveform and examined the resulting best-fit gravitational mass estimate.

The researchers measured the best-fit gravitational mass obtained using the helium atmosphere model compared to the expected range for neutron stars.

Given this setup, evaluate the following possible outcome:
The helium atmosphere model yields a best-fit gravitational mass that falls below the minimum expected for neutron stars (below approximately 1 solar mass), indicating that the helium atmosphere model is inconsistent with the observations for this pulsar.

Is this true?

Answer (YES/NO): NO